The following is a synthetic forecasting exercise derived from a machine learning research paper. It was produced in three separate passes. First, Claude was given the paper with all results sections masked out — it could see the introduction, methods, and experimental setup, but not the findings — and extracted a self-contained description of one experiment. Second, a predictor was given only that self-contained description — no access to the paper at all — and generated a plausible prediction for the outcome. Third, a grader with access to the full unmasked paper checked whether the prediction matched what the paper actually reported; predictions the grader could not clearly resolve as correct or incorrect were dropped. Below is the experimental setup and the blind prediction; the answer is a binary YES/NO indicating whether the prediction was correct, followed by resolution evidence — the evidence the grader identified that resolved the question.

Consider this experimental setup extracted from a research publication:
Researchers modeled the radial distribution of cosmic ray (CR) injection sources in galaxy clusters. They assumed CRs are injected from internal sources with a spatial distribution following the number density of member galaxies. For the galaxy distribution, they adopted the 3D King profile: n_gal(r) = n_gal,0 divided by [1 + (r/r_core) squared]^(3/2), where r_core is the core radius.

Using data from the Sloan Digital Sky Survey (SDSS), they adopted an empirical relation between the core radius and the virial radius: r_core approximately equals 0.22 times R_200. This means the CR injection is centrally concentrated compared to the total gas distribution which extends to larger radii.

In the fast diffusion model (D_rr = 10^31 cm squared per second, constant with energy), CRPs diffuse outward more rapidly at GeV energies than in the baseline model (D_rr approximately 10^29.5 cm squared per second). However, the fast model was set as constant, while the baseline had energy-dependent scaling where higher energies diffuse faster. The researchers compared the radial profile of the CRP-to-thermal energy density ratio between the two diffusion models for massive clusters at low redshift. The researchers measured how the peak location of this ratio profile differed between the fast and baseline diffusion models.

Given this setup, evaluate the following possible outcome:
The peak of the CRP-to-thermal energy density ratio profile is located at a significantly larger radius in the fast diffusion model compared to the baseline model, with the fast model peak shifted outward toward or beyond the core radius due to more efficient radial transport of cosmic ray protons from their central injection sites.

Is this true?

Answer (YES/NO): NO